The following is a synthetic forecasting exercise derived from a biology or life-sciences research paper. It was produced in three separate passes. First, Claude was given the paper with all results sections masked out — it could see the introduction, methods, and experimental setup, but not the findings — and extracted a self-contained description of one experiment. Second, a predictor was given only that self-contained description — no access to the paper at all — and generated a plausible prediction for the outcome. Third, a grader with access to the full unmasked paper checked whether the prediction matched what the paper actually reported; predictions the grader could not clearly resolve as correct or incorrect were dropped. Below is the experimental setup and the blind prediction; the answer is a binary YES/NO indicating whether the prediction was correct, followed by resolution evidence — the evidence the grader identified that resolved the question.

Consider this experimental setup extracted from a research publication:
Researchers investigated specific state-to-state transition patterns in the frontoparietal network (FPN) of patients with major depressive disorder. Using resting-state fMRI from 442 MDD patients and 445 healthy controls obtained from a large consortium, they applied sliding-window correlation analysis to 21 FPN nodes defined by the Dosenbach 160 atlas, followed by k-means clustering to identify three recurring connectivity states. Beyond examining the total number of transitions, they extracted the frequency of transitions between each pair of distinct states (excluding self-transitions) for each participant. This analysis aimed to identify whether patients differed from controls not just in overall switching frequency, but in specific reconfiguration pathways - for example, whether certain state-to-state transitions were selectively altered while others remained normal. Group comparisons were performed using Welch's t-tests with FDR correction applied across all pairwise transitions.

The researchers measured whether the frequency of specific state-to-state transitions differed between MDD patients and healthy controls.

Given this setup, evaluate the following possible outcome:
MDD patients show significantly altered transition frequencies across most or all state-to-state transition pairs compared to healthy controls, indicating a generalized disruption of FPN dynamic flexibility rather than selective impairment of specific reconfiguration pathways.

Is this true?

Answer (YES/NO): NO